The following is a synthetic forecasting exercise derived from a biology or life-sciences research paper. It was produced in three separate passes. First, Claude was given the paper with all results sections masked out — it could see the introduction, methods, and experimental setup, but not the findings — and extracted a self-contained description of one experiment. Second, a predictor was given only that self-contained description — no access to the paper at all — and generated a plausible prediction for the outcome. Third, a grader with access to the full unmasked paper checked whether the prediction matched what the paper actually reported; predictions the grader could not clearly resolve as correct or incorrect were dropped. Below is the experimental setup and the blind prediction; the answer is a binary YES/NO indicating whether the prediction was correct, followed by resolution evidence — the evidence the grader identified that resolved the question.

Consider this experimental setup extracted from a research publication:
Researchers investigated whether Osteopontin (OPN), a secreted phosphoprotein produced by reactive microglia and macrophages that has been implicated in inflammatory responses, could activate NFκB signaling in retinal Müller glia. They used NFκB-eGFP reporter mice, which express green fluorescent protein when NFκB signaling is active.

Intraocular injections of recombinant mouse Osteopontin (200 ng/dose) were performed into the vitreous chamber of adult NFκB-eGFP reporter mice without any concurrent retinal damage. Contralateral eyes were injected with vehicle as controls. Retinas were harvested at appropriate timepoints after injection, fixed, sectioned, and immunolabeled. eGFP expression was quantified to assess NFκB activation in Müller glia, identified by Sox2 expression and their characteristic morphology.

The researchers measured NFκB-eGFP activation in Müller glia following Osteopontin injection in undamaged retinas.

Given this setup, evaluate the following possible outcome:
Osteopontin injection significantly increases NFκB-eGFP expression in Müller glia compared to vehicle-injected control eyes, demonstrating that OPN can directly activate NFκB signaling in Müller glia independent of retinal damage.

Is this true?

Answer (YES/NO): YES